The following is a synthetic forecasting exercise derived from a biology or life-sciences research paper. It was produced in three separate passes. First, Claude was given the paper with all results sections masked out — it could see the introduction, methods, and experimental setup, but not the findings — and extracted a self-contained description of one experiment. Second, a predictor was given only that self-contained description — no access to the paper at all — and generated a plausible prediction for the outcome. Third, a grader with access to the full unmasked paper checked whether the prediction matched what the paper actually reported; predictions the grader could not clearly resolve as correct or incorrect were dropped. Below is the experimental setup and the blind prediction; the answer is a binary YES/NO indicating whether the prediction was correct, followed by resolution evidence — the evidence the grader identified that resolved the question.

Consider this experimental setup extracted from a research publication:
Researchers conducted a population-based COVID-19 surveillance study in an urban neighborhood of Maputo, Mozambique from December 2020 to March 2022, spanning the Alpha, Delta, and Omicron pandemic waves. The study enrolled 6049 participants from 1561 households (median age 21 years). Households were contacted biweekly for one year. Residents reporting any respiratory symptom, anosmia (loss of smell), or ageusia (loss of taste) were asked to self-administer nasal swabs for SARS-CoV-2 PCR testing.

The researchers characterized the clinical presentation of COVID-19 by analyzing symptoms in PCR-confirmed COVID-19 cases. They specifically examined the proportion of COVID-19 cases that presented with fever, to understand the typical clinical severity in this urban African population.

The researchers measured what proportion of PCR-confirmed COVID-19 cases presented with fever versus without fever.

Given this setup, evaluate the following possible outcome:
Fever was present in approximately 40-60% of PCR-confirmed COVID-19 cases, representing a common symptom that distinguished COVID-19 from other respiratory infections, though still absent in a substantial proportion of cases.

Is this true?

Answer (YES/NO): NO